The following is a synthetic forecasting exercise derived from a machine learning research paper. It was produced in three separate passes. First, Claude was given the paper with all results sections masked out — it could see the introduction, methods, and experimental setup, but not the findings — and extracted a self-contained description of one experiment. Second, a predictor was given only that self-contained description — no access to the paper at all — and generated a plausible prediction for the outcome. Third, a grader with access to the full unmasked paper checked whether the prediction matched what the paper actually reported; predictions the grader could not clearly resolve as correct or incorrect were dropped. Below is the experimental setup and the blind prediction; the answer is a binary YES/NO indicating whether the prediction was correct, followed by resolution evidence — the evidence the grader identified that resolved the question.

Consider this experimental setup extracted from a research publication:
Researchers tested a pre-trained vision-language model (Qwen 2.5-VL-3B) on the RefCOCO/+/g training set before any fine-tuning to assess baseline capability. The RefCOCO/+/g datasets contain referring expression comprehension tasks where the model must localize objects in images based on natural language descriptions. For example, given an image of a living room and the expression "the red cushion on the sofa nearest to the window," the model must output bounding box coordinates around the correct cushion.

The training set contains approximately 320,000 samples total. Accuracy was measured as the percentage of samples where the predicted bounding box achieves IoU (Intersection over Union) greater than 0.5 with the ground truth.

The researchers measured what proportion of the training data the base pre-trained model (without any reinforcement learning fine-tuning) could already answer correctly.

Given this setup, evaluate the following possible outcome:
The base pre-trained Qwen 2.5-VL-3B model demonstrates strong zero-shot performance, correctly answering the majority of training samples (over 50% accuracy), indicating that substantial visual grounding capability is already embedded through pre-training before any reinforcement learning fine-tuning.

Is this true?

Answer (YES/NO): YES